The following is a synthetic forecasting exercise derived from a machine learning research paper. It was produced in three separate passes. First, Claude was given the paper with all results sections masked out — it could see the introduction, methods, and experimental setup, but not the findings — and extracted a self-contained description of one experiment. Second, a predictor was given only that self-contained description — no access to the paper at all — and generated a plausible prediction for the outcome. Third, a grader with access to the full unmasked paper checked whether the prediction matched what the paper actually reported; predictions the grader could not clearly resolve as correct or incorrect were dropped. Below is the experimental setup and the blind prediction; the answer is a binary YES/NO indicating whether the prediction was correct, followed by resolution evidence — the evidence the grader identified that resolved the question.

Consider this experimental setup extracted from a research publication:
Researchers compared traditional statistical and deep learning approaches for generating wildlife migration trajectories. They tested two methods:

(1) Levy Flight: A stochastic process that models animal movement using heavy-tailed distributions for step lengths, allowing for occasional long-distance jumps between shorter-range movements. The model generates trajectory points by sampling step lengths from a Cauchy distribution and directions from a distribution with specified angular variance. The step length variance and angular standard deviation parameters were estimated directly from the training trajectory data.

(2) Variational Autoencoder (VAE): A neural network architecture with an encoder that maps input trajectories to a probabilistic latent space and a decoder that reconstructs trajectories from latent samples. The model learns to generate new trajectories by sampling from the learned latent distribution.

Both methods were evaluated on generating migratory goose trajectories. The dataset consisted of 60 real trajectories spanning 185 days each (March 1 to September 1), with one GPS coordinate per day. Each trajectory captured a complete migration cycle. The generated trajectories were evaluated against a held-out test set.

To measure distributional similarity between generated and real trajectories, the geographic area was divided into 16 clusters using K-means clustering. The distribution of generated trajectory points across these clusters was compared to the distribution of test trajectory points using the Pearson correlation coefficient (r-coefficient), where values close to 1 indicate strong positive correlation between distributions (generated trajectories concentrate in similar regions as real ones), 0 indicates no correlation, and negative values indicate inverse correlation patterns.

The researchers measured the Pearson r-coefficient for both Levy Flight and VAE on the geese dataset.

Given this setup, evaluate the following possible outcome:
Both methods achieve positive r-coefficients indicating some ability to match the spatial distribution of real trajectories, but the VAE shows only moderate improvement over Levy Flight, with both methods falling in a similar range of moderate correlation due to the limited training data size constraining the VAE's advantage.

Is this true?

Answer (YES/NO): NO